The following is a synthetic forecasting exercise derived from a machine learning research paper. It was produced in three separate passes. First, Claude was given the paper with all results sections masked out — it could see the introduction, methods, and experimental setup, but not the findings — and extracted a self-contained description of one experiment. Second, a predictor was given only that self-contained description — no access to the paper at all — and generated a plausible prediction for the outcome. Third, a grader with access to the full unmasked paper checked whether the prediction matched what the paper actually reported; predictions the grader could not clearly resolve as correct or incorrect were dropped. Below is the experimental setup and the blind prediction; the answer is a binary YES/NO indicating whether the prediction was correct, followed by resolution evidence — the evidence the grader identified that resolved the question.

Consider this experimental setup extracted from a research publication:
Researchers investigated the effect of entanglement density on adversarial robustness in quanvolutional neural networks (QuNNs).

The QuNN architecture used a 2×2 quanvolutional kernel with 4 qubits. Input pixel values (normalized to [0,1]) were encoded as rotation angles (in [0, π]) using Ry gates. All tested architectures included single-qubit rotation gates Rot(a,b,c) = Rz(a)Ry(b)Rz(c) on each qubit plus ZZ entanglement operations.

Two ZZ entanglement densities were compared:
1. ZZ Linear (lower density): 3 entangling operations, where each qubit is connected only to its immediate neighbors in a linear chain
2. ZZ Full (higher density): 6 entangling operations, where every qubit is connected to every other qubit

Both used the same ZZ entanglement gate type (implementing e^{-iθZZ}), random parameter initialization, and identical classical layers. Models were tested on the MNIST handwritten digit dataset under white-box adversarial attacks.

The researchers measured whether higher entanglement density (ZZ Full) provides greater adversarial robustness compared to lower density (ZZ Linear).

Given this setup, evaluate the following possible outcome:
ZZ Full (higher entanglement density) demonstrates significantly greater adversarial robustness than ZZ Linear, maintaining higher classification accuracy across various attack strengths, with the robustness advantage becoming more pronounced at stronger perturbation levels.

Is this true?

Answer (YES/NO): YES